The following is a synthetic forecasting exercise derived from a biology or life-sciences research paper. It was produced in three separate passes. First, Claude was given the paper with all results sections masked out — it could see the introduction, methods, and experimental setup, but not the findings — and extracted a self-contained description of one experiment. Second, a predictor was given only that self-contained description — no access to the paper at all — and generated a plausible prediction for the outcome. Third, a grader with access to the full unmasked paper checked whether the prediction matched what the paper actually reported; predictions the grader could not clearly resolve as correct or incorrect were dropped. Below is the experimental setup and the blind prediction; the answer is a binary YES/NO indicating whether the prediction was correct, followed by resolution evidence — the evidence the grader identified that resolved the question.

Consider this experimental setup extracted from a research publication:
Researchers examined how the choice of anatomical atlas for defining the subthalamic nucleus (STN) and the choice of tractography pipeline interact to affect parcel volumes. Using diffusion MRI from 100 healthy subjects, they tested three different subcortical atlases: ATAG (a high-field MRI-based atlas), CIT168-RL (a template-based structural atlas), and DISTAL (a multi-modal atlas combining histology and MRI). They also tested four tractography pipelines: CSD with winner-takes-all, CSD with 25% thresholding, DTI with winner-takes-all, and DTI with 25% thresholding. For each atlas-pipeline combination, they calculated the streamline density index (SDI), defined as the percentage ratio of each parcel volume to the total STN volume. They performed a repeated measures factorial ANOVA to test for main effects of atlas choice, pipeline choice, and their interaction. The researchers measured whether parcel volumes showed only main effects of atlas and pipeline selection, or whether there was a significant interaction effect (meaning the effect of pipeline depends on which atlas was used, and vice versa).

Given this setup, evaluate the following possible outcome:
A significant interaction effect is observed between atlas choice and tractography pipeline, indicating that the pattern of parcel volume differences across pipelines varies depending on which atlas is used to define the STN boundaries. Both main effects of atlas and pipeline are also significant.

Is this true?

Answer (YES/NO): YES